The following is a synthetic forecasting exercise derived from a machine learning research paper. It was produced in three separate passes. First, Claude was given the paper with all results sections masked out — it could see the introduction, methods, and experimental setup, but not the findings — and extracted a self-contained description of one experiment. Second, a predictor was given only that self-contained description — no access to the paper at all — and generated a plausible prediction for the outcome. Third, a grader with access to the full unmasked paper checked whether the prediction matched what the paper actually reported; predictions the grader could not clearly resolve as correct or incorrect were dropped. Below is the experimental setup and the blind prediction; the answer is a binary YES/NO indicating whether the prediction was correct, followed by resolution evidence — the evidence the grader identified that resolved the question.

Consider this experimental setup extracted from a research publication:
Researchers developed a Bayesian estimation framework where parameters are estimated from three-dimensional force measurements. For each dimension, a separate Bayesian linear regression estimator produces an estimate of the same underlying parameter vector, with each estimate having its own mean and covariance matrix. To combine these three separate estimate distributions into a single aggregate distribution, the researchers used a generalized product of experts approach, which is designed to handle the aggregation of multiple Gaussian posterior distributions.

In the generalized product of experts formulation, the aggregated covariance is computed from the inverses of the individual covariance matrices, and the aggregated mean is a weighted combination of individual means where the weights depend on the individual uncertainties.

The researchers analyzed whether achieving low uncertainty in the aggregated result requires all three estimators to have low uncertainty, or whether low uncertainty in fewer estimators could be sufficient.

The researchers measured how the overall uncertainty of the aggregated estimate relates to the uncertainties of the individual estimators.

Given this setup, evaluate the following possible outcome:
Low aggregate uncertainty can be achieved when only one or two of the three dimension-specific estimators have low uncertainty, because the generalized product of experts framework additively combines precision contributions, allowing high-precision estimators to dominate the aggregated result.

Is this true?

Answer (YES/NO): YES